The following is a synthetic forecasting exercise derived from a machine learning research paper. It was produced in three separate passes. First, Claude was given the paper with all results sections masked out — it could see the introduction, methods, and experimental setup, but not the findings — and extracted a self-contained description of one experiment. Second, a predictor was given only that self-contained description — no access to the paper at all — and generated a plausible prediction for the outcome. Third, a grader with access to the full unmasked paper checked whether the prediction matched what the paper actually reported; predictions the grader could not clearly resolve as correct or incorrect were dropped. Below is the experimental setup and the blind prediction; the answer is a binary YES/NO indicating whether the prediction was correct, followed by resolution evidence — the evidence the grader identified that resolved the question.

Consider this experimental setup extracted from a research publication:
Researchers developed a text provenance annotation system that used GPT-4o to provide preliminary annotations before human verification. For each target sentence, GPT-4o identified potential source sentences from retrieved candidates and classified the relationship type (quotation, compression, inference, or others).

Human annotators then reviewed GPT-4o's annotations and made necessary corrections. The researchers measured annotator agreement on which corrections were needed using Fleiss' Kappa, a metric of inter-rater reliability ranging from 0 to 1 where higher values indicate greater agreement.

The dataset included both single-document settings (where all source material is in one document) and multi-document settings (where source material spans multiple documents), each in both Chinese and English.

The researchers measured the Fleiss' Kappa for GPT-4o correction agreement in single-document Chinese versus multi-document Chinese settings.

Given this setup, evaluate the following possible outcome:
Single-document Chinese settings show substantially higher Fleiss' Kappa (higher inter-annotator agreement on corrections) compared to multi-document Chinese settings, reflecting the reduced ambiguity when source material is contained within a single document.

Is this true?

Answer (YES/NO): NO